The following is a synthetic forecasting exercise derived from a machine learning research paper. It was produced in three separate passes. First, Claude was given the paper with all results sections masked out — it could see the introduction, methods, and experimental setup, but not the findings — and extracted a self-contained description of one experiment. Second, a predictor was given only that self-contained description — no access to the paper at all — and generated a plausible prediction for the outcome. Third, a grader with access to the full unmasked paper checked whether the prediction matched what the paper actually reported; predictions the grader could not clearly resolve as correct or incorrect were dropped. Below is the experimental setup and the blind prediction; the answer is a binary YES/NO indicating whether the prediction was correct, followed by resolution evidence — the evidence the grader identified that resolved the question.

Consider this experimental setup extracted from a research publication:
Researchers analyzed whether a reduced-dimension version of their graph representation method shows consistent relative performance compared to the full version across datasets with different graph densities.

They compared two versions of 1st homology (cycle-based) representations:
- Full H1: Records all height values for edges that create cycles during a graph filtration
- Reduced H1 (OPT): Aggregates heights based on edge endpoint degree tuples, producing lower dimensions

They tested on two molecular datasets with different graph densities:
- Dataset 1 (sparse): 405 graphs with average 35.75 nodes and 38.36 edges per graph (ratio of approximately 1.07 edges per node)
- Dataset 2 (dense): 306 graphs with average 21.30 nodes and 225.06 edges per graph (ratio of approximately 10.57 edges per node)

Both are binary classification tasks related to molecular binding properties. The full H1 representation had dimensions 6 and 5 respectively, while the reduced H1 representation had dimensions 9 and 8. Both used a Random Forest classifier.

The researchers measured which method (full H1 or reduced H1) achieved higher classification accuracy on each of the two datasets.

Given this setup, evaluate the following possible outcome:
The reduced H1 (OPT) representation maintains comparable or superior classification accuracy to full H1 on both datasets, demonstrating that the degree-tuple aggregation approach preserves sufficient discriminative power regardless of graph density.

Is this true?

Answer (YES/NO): NO